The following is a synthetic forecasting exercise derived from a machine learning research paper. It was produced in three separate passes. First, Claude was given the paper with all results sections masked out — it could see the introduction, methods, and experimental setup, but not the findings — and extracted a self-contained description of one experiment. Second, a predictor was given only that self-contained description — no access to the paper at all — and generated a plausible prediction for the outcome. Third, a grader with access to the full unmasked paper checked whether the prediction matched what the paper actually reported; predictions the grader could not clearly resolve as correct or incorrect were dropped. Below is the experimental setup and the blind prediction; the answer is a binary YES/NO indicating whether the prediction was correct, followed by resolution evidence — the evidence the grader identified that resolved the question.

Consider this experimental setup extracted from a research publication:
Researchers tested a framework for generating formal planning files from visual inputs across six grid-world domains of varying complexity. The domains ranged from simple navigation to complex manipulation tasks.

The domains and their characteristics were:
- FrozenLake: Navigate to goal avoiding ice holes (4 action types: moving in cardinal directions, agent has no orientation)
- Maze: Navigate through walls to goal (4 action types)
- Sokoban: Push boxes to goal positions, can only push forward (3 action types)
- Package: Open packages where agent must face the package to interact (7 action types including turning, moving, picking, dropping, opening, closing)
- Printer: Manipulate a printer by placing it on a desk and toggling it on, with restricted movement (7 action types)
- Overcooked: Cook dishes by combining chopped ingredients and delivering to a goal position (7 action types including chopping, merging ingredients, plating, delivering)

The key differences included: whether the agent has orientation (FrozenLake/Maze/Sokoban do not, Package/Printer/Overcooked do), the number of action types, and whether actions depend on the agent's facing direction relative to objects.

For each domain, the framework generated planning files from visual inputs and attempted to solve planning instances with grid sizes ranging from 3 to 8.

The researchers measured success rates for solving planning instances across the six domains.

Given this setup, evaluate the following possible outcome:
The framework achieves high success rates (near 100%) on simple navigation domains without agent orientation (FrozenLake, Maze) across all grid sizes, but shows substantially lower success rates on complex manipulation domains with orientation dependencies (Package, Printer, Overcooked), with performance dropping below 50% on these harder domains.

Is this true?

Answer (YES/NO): NO